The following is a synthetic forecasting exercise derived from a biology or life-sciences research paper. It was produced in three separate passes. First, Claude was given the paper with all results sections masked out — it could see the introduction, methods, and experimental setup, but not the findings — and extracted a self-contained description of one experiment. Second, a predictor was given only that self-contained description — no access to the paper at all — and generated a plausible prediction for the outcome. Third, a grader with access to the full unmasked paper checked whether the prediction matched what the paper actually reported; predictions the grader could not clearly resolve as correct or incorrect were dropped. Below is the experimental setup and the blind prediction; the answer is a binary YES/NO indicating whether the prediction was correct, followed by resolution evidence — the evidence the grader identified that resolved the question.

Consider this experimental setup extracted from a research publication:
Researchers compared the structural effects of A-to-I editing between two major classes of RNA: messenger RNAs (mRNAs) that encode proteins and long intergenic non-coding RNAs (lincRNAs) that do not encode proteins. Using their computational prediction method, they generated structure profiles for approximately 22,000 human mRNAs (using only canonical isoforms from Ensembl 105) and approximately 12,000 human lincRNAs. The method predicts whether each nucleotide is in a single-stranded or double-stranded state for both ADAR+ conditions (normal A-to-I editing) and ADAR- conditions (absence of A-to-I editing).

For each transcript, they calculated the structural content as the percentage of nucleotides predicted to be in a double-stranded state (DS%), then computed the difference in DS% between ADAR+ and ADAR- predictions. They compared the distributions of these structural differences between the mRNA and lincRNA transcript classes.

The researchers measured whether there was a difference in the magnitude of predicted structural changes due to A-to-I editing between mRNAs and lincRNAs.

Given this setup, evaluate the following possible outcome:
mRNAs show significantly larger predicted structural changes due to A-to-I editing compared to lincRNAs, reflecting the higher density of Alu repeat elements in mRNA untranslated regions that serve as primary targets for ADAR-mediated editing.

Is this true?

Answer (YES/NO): NO